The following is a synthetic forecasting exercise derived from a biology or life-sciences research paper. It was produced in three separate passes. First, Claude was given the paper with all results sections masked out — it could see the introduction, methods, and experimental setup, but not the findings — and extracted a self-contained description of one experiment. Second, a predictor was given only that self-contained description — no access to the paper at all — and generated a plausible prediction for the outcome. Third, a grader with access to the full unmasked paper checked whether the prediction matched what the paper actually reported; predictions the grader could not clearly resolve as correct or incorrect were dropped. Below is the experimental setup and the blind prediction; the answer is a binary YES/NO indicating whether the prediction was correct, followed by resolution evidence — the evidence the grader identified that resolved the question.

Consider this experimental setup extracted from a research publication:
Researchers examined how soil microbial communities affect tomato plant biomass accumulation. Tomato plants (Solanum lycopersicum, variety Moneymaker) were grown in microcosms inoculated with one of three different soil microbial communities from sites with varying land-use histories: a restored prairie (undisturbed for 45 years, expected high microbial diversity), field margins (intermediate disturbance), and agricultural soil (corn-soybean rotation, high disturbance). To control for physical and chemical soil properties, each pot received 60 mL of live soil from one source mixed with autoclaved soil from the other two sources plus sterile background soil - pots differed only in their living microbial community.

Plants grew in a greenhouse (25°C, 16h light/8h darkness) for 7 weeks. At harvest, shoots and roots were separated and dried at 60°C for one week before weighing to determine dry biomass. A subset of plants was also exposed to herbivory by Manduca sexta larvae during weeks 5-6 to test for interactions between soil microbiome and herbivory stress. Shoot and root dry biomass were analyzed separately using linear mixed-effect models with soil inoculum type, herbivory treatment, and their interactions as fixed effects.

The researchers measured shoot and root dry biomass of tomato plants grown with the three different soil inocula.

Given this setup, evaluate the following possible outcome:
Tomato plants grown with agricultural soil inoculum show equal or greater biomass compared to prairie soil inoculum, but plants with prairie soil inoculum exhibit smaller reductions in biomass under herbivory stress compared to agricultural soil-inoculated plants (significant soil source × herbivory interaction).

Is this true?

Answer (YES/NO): NO